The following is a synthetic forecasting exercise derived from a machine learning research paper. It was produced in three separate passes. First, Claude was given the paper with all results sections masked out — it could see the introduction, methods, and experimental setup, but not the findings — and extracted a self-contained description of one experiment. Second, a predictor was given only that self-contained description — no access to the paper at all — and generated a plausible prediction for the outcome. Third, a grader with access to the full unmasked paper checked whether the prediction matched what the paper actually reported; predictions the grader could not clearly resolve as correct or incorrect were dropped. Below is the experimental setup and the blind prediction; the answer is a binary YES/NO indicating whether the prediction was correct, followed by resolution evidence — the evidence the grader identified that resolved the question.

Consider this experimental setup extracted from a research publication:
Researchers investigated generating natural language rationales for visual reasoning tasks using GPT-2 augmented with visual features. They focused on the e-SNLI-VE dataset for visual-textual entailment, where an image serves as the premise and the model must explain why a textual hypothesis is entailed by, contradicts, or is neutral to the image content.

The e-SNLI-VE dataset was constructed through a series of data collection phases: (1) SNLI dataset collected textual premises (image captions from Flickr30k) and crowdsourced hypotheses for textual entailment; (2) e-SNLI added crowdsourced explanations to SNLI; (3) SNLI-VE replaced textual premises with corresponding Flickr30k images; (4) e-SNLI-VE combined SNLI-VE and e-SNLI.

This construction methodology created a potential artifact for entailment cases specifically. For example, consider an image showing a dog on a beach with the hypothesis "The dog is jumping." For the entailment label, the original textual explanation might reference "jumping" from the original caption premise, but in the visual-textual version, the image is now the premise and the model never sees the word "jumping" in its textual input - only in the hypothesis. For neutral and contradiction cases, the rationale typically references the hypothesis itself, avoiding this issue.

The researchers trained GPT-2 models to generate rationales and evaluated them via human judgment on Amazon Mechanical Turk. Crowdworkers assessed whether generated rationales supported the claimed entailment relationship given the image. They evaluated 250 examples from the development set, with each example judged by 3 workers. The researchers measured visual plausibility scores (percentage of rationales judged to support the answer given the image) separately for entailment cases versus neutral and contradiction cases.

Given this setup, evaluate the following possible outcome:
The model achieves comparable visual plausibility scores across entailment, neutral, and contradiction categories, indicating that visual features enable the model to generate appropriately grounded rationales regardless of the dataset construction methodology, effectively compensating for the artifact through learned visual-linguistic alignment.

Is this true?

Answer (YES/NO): NO